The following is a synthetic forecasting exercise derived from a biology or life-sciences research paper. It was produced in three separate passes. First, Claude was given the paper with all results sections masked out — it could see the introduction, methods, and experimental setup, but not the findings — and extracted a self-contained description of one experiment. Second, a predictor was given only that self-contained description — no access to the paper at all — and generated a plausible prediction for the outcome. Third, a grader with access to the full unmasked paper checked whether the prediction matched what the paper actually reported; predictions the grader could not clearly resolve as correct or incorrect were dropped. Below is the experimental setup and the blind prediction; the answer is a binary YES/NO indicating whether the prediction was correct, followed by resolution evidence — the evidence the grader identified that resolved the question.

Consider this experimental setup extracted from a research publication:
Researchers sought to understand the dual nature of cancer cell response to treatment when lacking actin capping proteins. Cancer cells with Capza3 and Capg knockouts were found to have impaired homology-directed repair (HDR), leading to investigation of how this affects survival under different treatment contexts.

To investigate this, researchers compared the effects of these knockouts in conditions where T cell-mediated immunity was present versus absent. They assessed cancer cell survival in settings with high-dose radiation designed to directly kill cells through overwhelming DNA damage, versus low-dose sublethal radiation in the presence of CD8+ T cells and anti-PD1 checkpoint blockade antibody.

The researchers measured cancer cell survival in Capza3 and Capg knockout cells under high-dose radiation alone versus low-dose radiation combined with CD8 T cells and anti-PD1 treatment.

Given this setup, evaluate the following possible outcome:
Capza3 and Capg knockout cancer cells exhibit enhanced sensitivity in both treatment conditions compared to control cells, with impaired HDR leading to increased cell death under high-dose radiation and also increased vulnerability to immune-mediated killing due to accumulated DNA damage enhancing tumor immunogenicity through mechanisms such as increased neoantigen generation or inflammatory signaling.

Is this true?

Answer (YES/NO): NO